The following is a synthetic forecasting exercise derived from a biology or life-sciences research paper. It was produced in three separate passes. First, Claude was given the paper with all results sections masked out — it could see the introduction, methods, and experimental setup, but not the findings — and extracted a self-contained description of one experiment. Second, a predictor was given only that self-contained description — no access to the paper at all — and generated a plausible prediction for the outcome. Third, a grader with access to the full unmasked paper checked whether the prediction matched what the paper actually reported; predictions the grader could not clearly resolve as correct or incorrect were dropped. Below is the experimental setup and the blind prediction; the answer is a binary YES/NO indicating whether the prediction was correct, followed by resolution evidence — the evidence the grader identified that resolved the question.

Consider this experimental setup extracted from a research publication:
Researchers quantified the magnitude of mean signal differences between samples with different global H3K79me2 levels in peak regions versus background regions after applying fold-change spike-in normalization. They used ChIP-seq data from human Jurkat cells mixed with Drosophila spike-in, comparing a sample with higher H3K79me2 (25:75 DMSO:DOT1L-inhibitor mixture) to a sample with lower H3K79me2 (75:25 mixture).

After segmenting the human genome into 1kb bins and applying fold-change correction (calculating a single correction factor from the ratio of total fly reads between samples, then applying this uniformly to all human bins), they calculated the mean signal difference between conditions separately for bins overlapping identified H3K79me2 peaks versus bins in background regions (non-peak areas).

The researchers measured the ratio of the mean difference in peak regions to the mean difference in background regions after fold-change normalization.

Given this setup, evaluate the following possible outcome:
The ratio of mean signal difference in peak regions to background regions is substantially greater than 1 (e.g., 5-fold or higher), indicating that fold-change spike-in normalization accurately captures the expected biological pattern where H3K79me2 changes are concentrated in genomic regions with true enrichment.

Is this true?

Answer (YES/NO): NO